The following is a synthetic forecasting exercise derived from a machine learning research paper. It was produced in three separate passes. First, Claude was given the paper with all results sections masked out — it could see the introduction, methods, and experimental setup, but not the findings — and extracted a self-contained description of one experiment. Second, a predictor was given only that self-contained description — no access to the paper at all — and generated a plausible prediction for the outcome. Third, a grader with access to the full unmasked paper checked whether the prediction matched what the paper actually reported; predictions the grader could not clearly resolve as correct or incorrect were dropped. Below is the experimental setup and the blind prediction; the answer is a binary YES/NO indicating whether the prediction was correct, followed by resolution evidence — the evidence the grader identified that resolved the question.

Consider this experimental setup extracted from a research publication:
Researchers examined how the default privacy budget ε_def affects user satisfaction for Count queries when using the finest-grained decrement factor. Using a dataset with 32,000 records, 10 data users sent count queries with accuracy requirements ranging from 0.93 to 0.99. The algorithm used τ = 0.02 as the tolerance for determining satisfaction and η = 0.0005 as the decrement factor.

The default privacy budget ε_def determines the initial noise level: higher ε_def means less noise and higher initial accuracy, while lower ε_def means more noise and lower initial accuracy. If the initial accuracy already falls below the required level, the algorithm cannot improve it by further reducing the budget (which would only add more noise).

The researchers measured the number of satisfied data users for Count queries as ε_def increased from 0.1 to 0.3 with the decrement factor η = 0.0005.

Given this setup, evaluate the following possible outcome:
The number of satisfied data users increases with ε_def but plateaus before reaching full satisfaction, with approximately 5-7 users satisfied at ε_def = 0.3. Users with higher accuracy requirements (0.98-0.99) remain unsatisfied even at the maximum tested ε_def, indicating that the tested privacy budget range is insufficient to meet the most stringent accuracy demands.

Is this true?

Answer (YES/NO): NO